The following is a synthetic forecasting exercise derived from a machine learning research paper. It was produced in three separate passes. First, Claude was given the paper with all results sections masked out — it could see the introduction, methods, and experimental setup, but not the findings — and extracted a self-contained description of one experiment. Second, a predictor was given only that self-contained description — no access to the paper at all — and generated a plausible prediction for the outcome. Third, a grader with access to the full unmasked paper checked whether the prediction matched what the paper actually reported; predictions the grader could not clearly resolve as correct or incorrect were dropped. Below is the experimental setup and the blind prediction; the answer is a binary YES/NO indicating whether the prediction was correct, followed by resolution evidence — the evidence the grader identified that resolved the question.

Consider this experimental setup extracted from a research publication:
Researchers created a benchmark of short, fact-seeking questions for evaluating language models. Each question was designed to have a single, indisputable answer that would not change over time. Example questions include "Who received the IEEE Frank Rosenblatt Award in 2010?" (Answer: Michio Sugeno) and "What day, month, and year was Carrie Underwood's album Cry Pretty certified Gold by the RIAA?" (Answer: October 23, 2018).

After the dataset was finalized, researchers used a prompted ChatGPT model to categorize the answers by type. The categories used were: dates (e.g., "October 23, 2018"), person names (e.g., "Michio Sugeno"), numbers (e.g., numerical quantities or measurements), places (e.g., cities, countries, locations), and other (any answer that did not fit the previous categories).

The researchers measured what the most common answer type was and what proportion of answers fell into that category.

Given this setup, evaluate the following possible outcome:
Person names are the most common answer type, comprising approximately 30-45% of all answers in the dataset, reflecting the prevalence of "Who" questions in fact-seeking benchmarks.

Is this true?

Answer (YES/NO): NO